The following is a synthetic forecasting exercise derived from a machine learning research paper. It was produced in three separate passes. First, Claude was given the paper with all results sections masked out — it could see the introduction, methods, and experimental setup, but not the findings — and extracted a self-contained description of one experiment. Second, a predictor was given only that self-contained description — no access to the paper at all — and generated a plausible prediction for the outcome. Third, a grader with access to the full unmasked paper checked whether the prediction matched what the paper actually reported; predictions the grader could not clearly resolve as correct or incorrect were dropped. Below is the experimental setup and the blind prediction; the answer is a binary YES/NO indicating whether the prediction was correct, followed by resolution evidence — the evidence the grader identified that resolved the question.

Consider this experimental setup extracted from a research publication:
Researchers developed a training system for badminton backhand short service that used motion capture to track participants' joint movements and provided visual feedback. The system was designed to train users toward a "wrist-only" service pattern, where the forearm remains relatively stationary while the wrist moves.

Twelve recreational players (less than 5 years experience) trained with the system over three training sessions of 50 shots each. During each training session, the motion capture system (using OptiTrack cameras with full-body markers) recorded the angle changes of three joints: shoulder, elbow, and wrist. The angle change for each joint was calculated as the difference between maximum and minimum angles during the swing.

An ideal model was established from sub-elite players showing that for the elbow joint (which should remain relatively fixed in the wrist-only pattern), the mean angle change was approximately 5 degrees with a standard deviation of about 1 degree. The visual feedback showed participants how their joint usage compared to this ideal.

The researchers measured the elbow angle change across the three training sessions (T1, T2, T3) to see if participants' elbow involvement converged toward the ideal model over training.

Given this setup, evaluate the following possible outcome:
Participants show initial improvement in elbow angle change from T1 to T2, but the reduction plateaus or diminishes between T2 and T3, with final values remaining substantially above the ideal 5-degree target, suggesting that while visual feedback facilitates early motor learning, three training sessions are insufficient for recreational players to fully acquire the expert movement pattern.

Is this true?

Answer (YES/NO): NO